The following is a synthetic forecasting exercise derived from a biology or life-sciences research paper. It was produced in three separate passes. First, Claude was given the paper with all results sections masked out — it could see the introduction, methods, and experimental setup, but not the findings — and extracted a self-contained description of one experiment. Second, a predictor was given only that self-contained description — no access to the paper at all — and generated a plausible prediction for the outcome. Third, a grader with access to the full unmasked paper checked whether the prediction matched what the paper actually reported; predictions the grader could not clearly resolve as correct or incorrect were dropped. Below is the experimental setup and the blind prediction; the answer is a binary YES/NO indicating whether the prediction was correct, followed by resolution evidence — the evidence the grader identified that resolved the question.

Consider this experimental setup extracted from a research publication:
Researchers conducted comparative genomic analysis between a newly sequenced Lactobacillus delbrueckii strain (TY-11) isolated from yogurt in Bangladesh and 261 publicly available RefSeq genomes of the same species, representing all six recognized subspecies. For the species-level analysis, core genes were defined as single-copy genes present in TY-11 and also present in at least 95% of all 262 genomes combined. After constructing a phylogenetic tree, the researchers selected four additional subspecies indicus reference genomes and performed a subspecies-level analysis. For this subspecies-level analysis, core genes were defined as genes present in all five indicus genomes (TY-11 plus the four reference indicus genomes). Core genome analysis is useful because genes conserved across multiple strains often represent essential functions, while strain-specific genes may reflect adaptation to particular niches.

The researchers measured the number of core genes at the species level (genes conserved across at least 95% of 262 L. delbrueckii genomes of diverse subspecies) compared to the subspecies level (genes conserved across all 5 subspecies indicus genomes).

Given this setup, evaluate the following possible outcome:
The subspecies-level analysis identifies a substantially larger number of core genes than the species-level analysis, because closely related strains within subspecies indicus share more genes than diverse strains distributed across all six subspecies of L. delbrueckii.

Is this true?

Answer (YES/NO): NO